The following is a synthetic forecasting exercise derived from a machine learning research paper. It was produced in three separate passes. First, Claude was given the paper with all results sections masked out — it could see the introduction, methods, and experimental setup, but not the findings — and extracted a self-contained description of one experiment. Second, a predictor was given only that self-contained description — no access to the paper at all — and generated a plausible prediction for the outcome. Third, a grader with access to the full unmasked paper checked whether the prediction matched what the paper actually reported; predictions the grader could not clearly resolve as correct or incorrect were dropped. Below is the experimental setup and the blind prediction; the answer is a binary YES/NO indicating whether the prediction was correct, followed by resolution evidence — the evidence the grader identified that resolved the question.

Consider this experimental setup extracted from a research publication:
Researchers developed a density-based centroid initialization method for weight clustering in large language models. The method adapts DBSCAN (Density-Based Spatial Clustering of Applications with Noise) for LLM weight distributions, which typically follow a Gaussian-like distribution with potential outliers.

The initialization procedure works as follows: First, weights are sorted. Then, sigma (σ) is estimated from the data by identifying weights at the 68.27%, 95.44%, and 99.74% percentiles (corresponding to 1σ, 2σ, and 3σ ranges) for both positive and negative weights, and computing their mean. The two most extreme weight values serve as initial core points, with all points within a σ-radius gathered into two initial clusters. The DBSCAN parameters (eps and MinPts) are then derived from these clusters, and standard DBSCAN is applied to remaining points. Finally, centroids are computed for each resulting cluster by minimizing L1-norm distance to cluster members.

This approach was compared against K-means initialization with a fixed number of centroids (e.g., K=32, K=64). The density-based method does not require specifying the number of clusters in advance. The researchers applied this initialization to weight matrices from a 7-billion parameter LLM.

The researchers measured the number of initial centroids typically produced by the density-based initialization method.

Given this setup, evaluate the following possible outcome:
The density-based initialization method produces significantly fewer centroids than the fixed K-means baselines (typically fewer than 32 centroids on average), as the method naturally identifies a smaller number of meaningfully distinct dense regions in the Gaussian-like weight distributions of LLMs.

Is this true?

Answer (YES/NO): YES